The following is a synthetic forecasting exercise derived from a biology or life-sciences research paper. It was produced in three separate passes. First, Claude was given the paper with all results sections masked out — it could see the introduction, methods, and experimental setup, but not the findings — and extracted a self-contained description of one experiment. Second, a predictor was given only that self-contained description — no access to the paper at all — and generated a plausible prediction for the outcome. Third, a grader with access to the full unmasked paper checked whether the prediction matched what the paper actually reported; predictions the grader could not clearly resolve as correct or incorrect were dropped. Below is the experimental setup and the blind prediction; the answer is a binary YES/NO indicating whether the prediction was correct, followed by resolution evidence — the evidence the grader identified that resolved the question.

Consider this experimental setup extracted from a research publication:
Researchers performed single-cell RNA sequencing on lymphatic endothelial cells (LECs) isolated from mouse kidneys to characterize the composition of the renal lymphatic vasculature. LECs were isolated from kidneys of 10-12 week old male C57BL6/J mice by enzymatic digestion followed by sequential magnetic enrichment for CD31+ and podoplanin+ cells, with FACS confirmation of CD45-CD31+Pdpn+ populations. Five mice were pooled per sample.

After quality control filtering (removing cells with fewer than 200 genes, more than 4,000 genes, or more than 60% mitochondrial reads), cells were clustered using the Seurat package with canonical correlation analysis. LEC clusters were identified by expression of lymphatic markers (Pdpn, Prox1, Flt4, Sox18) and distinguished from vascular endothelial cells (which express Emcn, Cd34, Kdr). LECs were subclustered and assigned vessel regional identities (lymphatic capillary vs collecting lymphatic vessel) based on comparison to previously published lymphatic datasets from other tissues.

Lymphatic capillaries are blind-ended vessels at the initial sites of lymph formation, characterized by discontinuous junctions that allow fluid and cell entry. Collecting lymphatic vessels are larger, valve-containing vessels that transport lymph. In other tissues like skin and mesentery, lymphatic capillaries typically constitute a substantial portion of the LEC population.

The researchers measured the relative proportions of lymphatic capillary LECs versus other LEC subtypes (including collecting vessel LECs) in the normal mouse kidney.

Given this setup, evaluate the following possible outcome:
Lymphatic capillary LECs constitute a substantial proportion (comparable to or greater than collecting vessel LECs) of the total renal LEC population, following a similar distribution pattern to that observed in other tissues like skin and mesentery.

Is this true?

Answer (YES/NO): NO